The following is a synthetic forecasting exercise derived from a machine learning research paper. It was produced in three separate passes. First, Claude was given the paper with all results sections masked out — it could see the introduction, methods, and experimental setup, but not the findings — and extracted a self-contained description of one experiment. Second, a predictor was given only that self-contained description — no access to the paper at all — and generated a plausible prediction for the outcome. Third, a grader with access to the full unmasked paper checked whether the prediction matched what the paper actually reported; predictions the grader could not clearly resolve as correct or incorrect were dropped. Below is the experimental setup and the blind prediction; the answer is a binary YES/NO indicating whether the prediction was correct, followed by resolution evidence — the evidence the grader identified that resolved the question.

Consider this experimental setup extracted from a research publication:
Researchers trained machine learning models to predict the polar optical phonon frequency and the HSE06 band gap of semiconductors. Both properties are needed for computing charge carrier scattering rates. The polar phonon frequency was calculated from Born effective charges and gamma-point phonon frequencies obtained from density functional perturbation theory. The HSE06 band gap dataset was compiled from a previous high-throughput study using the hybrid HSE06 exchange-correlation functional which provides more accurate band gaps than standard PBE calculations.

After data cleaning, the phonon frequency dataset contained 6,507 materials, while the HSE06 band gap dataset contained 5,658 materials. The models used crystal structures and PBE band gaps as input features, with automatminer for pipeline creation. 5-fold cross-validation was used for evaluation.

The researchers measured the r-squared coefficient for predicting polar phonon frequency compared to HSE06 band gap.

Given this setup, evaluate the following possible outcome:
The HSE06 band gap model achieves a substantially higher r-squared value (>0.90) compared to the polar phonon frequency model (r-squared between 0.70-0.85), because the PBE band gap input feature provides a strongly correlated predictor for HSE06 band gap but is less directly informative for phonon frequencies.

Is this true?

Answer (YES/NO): NO